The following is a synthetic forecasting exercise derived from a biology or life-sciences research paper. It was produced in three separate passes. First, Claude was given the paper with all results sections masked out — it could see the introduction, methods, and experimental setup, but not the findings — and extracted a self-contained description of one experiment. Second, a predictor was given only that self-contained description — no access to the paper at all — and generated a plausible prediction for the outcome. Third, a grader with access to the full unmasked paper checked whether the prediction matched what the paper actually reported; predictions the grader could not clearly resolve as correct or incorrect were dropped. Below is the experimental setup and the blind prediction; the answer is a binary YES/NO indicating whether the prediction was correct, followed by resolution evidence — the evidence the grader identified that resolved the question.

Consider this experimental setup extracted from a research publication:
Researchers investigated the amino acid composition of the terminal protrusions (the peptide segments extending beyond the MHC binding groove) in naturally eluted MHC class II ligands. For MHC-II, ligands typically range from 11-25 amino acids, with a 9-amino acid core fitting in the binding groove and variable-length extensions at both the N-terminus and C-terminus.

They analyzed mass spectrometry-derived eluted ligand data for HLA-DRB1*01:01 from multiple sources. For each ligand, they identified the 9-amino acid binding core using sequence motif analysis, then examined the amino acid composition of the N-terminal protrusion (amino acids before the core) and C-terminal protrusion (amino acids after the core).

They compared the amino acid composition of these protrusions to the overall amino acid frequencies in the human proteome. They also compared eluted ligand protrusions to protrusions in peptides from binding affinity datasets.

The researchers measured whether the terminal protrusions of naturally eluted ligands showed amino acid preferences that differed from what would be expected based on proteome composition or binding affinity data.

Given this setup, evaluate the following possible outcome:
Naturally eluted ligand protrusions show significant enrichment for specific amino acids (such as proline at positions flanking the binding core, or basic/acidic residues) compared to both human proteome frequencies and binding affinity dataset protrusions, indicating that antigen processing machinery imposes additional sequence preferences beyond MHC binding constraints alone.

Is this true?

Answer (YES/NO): NO